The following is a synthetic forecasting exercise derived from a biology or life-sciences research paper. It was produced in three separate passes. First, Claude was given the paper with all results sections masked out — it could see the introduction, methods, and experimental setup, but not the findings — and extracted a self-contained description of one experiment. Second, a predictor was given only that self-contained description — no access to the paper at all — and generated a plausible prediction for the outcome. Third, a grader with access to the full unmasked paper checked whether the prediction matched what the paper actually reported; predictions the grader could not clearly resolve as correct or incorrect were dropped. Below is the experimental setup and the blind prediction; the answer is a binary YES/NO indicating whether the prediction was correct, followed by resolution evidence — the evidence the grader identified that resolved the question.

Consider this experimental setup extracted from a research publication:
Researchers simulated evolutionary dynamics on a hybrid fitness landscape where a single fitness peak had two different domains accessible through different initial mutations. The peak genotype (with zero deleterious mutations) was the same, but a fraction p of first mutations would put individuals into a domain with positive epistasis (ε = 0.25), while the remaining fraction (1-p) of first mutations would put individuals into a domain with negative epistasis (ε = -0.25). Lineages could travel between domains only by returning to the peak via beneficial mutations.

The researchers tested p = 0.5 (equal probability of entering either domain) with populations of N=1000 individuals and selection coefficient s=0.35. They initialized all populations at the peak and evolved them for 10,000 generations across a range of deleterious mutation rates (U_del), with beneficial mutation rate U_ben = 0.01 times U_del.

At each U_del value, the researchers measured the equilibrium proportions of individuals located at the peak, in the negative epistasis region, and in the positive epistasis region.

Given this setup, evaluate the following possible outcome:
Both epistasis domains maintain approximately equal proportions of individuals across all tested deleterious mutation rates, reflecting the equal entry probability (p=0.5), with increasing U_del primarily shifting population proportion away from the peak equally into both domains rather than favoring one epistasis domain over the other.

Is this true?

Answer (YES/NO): NO